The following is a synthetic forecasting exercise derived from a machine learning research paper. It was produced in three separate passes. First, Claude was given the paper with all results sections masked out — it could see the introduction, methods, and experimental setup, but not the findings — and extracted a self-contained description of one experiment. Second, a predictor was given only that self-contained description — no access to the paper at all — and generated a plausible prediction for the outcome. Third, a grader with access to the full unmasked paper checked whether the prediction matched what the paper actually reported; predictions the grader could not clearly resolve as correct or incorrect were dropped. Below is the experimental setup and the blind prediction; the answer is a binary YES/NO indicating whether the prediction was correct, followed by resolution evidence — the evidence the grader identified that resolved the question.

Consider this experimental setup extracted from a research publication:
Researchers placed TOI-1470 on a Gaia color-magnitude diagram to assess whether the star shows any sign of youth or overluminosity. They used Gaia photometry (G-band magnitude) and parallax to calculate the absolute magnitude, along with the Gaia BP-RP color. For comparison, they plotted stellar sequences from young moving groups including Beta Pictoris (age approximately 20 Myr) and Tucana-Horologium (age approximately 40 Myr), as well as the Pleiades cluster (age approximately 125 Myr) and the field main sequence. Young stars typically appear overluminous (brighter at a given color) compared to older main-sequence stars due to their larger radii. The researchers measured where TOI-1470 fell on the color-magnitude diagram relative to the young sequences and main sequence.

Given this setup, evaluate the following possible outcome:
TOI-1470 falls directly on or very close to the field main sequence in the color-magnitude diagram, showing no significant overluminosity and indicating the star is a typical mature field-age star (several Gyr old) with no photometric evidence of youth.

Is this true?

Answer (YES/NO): NO